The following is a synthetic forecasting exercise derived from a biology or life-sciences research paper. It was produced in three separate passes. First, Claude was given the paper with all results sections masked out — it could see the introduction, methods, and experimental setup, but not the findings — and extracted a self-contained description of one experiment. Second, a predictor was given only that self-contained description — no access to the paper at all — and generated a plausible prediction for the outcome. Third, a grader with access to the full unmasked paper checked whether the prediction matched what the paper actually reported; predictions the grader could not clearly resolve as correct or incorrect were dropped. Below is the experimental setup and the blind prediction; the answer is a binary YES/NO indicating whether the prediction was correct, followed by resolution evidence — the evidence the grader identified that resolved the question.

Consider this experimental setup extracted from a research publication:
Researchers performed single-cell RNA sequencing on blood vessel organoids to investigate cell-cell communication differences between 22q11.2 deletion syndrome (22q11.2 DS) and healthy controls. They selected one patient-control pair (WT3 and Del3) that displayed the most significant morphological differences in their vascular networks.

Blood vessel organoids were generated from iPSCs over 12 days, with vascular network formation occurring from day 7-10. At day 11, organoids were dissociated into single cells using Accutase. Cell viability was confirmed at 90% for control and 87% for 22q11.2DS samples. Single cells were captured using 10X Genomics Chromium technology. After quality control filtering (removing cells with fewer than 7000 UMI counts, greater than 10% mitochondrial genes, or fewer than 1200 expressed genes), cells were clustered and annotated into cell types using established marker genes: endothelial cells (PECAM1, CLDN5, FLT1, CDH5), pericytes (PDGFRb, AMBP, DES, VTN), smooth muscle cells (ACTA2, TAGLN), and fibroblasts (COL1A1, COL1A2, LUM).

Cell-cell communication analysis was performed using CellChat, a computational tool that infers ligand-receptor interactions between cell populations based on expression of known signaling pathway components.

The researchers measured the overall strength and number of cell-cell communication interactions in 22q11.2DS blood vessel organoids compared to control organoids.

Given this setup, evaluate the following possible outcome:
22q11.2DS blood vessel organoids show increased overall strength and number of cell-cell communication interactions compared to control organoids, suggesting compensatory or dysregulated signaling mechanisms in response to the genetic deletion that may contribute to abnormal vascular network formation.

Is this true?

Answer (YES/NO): YES